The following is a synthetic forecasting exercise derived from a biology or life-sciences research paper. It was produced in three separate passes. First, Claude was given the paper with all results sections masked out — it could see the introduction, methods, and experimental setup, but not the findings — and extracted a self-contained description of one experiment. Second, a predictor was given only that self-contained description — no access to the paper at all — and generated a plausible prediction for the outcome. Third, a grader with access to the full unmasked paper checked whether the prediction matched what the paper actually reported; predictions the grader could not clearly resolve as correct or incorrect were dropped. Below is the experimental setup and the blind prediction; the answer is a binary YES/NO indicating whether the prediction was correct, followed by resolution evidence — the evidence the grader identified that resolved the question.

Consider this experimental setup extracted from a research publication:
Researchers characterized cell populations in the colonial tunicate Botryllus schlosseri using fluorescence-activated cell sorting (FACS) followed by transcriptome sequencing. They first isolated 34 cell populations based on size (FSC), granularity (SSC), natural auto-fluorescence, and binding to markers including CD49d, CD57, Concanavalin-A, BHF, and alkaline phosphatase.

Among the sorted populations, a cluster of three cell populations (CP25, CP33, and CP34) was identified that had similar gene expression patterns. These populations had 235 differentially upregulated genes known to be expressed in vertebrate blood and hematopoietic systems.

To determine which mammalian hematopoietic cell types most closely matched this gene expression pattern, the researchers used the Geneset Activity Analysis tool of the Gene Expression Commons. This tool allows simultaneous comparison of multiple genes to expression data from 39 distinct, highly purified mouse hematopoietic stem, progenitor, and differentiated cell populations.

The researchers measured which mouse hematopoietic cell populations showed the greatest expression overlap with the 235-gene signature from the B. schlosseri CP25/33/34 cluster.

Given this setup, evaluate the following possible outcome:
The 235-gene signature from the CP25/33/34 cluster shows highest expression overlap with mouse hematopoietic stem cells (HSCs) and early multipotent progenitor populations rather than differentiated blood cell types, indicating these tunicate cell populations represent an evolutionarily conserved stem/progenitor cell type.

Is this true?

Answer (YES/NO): NO